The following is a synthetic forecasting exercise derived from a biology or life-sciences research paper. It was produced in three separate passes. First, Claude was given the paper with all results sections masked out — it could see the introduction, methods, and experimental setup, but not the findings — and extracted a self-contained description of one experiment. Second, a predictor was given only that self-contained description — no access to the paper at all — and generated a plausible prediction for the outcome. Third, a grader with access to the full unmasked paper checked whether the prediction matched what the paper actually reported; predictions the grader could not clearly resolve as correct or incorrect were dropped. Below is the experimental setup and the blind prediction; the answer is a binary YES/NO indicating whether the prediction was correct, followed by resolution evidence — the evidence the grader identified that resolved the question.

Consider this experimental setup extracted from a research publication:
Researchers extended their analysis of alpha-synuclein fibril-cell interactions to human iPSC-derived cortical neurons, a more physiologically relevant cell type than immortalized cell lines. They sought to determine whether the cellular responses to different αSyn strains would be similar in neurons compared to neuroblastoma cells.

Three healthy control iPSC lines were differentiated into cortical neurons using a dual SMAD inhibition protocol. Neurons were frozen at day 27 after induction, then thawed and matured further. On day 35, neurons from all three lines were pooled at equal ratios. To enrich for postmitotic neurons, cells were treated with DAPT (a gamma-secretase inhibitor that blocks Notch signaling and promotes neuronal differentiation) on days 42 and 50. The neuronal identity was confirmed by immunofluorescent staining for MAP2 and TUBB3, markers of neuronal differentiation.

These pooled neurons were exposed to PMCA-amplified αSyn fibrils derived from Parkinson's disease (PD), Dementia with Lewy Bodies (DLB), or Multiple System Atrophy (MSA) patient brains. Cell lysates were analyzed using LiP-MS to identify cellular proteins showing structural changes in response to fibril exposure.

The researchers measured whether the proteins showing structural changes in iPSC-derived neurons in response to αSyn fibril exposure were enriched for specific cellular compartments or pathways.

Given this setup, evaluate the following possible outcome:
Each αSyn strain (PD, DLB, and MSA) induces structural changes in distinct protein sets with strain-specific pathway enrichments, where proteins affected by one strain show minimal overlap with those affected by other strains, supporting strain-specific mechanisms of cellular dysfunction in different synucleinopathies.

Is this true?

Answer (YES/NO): NO